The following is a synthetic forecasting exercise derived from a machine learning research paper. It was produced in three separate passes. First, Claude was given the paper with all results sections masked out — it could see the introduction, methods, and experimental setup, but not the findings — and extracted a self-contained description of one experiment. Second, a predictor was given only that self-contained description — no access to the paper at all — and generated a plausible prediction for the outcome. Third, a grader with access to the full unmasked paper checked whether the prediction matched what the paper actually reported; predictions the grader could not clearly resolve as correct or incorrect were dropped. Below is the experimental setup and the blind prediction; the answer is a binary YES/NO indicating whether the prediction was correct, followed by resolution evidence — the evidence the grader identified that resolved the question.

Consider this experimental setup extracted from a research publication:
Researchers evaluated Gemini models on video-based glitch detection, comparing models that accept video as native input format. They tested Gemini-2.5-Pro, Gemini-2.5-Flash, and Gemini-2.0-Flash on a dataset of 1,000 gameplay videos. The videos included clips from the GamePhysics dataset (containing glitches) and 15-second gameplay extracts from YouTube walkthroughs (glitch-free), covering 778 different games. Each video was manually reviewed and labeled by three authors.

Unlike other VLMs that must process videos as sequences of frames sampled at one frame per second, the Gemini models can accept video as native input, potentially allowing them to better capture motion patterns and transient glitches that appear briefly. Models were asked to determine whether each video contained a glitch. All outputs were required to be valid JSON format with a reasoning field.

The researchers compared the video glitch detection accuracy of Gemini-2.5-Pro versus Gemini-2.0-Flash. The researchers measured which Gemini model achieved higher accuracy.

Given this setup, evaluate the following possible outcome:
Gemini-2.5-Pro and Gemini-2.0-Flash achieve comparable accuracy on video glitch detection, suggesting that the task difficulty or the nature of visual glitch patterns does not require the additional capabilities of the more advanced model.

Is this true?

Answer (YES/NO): NO